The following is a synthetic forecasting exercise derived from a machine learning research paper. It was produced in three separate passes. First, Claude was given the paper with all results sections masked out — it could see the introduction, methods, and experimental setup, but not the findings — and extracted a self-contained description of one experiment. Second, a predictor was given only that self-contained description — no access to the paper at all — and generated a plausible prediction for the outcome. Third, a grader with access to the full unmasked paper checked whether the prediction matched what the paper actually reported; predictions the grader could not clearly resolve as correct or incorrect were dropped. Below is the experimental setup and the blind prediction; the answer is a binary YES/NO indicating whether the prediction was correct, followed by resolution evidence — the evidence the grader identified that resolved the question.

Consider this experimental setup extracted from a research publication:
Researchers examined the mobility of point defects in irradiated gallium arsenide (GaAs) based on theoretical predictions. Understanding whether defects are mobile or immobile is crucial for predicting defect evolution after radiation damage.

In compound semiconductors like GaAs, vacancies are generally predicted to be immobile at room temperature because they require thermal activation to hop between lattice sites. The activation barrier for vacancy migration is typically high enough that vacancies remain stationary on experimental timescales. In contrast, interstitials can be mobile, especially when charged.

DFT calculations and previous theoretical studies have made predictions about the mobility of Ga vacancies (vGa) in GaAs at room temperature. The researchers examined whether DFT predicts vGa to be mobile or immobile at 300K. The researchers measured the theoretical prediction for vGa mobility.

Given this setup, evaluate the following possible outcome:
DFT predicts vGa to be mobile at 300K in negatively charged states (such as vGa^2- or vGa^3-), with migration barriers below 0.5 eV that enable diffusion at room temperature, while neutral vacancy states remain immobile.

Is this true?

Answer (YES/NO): NO